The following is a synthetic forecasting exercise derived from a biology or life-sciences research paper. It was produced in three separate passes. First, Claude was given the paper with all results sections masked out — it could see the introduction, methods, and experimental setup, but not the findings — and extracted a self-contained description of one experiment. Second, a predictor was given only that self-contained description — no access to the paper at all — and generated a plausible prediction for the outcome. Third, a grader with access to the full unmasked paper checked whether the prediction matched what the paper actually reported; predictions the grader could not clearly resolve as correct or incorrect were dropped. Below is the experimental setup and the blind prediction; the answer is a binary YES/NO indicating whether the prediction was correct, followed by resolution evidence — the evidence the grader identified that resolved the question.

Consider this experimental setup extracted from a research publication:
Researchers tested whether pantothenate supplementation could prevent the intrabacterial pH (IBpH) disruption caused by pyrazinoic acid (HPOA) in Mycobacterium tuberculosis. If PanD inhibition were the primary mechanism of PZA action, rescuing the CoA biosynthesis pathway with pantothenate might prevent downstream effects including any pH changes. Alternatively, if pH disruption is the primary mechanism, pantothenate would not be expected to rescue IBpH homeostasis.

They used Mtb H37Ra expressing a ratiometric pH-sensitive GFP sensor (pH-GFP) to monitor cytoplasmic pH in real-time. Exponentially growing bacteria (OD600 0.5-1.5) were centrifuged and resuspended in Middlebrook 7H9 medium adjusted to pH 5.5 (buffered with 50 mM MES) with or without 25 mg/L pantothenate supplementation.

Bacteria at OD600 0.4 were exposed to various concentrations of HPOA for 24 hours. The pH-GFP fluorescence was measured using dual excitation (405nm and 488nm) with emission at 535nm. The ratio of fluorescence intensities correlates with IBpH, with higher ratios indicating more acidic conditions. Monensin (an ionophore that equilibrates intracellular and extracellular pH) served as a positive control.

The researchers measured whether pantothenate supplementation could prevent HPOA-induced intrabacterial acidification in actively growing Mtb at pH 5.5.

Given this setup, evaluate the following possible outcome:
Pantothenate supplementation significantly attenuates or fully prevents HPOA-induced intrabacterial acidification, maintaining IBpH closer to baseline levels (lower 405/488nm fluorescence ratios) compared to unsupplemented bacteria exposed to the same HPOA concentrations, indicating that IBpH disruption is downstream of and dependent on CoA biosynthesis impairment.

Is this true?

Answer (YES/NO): NO